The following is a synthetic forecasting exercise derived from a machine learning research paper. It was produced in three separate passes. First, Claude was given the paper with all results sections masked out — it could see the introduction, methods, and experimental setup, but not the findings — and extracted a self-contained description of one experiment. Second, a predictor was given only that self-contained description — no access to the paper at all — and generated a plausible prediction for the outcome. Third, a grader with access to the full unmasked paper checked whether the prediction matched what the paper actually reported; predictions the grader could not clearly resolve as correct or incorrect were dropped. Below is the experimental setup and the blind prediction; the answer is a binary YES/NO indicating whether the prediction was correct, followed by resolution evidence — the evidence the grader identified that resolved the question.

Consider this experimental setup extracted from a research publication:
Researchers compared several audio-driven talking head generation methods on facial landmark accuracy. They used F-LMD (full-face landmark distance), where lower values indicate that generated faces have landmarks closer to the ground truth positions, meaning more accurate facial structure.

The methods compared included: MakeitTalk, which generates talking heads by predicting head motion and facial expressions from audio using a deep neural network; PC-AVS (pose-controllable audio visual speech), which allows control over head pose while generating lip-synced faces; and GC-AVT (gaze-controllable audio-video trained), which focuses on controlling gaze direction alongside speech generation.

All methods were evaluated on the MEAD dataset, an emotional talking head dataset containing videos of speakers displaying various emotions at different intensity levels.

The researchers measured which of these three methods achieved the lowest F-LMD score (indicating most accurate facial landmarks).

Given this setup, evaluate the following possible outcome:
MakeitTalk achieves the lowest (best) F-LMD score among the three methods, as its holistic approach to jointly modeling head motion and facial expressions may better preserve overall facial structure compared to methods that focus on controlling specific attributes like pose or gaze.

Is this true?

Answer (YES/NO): YES